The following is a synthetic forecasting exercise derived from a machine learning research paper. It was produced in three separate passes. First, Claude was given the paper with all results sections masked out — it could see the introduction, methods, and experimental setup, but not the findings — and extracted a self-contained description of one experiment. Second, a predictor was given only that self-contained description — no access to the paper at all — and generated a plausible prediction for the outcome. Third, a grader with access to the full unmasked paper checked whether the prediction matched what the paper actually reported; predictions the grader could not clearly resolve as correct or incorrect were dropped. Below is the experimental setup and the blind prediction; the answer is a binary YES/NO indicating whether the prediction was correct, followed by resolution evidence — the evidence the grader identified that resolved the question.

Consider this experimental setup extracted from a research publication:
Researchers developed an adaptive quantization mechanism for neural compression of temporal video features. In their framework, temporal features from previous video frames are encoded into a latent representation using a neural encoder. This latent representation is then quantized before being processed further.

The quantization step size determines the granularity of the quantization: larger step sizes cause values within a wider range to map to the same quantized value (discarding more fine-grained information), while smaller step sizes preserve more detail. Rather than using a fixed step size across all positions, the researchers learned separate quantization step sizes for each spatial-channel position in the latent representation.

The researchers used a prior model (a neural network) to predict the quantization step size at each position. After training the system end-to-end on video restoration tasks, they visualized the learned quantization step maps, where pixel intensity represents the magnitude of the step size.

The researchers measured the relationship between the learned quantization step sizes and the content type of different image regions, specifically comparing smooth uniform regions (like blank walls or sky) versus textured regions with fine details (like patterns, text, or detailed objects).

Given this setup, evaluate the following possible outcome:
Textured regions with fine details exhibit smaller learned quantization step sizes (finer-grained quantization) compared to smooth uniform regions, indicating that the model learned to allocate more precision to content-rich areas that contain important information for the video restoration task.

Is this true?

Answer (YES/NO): YES